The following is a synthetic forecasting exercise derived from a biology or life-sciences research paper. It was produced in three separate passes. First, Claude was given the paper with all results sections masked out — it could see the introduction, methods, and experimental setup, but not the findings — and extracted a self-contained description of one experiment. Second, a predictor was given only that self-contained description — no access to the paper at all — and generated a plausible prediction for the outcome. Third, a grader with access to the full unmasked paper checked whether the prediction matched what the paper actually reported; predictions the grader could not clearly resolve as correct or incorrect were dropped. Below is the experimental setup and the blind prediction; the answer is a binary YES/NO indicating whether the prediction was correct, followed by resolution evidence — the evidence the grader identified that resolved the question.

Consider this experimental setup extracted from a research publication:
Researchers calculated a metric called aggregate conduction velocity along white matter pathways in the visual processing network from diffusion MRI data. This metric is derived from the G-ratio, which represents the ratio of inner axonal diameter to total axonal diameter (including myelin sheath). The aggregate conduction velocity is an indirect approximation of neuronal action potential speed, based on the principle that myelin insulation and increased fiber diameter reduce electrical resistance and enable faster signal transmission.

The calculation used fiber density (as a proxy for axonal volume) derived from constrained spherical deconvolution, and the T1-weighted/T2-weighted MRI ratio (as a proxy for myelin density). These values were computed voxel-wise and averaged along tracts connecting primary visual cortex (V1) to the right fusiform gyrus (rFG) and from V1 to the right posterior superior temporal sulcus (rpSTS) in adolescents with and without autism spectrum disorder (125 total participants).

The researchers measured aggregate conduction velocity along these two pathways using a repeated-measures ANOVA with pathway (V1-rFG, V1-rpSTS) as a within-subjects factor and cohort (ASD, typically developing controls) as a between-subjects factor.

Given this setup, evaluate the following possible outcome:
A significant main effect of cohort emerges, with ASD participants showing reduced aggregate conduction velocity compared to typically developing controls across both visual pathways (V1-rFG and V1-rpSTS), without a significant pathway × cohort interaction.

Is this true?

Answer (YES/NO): NO